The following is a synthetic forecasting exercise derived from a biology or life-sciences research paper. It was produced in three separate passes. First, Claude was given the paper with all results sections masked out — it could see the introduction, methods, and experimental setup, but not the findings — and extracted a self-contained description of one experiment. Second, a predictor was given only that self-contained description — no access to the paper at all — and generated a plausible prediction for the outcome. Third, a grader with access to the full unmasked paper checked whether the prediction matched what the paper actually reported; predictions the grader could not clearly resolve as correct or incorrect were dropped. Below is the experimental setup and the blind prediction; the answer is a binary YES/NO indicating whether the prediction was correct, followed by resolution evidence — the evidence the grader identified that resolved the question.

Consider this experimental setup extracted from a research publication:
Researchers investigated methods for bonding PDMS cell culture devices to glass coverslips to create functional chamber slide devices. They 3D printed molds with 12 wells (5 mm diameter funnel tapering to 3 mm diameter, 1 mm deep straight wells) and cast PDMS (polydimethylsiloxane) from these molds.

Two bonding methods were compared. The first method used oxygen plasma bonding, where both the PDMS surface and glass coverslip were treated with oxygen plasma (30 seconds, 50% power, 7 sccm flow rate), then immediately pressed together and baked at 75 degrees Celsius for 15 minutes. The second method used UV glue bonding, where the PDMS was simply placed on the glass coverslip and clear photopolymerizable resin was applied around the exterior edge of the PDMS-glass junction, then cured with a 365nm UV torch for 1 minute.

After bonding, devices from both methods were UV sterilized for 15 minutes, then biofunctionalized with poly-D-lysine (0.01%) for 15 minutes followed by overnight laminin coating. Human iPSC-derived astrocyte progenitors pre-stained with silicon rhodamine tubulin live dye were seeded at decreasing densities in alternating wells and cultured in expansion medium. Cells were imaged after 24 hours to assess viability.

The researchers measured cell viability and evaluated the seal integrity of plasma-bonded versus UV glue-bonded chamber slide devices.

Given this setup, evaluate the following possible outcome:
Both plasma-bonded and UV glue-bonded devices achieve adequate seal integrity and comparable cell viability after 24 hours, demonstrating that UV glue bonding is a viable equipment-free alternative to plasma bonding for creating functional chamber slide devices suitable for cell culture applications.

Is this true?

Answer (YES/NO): YES